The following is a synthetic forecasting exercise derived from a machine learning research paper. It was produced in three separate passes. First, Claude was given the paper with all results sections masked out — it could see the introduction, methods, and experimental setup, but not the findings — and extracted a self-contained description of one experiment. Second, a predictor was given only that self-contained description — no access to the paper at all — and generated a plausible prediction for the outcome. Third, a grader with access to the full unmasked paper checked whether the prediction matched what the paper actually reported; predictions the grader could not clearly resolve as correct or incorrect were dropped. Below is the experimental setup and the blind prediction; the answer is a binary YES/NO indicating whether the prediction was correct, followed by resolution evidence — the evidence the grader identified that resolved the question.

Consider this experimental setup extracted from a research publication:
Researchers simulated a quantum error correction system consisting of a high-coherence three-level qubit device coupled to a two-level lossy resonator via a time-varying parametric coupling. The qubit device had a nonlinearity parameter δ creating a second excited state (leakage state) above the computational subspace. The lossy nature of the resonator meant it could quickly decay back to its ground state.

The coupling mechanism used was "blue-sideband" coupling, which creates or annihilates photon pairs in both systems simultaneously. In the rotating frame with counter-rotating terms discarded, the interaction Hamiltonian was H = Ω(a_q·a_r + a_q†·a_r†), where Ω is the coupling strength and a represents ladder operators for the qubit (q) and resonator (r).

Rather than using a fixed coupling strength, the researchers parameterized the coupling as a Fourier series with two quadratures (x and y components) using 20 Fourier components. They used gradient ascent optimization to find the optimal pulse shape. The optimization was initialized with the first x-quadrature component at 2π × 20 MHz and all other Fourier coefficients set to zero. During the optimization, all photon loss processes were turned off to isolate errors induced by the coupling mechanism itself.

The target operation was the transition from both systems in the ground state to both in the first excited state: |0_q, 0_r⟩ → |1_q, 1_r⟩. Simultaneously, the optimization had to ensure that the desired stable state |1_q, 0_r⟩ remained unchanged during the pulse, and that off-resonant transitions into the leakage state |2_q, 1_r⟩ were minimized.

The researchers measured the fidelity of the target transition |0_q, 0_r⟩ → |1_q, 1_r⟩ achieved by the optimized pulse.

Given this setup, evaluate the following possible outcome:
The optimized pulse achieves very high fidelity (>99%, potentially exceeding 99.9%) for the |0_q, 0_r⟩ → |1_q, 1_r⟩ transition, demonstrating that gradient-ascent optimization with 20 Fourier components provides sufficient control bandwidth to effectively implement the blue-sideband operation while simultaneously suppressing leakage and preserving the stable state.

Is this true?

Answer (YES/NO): YES